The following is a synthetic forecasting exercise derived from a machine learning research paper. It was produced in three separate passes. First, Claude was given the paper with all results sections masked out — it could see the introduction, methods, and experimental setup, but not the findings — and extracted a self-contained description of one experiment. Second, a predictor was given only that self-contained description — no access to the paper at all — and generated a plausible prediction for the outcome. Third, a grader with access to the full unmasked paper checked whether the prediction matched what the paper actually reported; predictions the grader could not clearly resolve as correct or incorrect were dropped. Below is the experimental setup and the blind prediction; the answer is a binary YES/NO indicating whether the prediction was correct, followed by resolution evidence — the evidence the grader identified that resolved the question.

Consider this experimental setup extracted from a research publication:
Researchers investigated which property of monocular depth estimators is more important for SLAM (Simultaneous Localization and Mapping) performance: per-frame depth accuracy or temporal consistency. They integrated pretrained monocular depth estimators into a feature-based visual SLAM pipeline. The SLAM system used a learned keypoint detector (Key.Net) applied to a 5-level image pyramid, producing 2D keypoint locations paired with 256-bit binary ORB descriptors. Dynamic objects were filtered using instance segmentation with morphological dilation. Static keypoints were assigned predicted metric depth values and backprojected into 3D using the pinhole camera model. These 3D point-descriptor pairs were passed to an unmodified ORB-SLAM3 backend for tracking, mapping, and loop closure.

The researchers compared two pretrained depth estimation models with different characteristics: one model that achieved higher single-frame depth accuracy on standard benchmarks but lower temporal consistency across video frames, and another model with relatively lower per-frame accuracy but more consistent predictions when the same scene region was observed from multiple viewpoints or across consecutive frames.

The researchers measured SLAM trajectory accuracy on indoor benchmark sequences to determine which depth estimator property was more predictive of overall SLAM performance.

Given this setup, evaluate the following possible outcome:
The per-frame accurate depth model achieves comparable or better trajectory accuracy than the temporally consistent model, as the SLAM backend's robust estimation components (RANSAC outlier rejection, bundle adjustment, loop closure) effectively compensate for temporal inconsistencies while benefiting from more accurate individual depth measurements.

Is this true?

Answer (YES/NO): NO